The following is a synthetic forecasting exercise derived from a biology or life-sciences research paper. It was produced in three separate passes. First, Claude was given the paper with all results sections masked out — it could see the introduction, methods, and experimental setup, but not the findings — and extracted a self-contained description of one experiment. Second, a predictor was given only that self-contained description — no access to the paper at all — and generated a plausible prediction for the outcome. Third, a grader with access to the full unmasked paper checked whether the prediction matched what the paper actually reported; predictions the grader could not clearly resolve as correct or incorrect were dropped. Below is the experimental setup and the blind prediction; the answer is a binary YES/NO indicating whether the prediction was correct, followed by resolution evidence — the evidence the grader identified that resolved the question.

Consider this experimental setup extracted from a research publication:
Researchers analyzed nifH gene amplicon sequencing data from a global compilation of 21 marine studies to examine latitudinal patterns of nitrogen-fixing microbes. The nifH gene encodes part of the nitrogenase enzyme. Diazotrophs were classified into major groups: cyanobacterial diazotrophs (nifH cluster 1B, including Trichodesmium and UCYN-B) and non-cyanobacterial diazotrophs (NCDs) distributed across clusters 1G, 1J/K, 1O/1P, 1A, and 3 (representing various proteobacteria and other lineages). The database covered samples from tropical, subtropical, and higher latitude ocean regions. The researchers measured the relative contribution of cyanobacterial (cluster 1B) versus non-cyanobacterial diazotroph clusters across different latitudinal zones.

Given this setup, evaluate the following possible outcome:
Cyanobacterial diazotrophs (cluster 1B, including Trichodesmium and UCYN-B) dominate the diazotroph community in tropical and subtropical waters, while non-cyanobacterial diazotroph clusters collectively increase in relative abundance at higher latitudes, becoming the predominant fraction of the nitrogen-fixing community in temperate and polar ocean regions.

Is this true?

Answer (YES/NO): NO